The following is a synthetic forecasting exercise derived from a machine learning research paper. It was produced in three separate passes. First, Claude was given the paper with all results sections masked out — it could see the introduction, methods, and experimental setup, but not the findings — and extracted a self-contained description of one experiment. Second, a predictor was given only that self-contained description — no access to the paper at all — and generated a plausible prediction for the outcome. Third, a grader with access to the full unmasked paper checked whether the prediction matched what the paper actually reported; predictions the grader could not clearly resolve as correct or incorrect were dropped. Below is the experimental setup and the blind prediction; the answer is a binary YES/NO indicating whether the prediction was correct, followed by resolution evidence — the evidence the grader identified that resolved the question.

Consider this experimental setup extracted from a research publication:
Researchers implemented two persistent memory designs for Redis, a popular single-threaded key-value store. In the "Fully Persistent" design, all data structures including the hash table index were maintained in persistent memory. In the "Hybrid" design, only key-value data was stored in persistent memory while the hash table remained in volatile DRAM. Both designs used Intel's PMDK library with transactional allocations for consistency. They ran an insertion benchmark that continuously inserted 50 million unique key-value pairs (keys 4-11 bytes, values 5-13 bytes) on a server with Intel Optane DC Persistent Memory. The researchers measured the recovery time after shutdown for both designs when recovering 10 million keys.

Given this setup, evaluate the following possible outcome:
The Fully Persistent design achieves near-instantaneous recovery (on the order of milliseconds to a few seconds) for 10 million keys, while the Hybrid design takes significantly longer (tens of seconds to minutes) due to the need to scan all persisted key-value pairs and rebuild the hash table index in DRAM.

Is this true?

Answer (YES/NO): YES